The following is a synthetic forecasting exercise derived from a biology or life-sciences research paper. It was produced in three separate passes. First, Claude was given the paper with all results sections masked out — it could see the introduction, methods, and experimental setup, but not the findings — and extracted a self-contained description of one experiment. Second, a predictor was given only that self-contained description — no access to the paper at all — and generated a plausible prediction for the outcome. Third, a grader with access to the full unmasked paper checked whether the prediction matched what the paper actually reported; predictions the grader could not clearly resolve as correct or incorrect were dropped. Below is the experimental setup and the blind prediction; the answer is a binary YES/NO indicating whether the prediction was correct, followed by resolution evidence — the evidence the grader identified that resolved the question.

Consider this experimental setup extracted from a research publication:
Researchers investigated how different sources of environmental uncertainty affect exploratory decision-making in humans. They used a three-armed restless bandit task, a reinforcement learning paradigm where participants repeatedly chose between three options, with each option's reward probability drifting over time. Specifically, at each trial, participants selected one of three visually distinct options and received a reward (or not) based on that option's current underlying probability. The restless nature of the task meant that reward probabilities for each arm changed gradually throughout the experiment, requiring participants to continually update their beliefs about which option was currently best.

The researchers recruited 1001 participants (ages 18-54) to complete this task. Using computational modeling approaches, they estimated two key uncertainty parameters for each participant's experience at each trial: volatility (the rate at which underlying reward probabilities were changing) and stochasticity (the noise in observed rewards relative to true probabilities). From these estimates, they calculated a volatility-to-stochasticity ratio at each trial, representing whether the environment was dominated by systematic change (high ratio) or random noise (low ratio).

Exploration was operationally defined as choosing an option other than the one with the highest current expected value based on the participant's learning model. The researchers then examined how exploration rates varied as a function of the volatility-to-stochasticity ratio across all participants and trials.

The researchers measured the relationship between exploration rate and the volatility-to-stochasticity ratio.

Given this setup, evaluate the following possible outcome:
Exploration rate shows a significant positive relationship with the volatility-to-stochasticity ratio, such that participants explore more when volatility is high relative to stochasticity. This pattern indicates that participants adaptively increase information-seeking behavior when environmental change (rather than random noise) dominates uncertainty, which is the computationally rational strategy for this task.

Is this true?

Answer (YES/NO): NO